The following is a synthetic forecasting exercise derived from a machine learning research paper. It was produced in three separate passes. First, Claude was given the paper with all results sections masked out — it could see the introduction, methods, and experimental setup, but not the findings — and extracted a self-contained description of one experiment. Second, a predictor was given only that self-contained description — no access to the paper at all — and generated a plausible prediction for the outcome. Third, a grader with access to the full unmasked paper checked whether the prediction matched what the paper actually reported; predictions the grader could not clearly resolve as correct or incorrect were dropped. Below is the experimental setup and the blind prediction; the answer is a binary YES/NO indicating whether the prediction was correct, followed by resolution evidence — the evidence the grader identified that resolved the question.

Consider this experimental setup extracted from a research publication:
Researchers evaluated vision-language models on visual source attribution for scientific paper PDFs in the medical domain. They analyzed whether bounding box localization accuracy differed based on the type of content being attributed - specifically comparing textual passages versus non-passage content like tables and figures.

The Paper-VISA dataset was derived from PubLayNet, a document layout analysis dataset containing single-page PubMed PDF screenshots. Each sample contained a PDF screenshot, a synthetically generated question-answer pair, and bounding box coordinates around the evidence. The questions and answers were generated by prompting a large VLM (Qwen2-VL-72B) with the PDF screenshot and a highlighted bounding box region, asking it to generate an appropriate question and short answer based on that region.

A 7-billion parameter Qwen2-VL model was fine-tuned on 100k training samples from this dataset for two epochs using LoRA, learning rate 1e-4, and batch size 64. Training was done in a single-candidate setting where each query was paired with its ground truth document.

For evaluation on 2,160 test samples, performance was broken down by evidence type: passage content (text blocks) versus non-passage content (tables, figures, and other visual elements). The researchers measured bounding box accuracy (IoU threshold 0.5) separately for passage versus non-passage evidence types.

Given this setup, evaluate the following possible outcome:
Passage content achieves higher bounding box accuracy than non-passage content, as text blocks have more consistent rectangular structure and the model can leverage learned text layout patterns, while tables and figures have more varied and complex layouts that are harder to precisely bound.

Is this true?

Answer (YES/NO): NO